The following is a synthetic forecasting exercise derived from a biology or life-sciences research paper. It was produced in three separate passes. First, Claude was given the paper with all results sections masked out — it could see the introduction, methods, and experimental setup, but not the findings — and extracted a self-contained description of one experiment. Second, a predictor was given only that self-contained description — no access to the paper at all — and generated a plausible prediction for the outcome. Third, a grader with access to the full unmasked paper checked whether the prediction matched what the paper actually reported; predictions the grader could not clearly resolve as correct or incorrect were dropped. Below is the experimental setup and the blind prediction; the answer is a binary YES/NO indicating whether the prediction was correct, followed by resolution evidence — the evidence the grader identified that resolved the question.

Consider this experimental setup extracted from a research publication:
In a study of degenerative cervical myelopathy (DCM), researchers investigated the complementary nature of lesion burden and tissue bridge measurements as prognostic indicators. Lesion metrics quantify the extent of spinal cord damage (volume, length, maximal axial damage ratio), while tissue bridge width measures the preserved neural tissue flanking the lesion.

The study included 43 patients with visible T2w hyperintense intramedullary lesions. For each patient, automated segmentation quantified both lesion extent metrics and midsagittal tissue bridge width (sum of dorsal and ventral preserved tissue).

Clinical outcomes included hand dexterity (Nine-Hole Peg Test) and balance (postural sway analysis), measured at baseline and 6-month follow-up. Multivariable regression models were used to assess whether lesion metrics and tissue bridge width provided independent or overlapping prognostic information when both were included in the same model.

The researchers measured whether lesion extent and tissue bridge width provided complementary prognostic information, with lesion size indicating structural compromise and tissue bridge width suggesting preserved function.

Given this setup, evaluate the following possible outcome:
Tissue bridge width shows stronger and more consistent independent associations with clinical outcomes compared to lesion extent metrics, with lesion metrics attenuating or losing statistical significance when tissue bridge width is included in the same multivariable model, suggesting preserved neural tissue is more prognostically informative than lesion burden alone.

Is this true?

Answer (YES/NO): NO